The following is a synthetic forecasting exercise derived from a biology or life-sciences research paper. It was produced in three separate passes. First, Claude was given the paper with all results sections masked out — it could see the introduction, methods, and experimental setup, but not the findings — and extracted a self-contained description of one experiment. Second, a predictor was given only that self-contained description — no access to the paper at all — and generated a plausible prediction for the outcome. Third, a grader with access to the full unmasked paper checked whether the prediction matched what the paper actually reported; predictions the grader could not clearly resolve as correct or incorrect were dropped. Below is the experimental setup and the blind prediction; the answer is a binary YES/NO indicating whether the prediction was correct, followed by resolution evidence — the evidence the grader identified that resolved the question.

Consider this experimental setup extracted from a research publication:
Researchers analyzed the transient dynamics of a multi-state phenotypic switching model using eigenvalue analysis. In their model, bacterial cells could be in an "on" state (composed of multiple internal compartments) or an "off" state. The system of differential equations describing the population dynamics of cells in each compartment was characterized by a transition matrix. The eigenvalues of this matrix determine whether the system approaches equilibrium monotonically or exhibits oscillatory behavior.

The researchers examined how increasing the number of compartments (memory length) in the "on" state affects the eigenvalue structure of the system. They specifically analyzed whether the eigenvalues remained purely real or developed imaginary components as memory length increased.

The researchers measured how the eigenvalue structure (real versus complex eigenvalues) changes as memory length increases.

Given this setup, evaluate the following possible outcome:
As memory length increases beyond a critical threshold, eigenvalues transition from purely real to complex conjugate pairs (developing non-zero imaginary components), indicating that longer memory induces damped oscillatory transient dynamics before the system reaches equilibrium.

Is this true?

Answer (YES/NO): YES